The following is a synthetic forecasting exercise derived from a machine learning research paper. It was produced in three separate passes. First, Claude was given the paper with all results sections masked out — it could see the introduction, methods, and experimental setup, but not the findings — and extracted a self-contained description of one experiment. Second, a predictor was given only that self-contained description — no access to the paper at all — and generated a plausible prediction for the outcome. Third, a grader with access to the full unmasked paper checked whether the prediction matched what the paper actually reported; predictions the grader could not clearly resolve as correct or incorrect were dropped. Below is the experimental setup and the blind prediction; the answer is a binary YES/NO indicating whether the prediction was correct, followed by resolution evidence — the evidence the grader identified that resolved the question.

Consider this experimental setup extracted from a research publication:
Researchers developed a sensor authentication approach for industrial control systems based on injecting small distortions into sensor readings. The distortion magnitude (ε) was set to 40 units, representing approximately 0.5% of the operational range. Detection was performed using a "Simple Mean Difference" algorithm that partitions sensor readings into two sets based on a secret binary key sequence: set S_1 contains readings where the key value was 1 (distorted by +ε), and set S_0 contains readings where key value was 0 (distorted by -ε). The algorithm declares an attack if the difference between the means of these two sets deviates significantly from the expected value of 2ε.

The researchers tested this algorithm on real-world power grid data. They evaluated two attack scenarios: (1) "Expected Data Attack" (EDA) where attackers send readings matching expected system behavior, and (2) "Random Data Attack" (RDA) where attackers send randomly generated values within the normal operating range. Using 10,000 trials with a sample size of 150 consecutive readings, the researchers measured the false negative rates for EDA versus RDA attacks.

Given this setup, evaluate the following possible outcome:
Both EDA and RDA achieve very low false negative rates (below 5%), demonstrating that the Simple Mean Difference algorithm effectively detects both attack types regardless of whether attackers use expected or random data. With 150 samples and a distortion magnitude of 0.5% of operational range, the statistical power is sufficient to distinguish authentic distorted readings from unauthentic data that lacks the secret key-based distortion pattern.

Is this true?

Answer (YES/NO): YES